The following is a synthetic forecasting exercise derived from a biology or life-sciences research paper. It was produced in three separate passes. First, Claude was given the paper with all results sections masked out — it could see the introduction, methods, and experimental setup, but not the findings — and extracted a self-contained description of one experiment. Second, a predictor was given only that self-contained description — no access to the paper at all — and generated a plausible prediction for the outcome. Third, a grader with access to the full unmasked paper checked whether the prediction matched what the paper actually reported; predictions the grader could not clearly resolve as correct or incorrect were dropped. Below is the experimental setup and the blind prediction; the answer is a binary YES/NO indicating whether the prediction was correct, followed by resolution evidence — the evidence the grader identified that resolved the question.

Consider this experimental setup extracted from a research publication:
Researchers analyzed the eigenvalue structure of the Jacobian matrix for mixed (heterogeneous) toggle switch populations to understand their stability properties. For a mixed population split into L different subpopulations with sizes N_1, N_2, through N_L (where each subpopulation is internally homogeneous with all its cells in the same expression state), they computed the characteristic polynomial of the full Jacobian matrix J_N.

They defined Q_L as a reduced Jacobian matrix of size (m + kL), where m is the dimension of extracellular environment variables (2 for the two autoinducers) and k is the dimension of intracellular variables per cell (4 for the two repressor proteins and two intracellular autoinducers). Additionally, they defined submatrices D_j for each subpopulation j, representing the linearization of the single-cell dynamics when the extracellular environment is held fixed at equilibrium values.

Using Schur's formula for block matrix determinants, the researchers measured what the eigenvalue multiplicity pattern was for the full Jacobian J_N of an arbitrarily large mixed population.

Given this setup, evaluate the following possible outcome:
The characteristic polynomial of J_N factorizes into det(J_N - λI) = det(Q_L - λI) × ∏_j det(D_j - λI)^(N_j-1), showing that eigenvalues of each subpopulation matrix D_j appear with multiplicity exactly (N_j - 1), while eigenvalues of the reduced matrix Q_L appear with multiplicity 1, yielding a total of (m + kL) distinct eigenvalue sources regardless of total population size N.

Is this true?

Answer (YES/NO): YES